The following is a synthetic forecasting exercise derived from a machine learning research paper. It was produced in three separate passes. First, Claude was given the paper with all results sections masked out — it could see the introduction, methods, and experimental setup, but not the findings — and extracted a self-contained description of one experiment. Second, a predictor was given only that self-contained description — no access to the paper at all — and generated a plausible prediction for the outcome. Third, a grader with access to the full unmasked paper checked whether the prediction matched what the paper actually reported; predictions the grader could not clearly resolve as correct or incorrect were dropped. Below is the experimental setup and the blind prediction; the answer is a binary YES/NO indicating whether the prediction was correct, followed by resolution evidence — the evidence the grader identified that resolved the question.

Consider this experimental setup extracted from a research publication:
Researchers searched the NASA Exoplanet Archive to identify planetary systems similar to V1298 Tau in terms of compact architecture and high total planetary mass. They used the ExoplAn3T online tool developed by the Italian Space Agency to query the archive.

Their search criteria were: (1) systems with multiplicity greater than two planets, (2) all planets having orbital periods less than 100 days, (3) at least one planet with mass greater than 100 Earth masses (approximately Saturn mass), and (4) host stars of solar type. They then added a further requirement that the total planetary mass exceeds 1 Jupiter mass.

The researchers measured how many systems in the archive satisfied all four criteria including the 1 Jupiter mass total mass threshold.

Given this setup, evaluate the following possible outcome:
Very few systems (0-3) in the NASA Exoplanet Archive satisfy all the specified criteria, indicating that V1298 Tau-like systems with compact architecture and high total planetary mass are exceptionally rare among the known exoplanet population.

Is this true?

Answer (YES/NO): YES